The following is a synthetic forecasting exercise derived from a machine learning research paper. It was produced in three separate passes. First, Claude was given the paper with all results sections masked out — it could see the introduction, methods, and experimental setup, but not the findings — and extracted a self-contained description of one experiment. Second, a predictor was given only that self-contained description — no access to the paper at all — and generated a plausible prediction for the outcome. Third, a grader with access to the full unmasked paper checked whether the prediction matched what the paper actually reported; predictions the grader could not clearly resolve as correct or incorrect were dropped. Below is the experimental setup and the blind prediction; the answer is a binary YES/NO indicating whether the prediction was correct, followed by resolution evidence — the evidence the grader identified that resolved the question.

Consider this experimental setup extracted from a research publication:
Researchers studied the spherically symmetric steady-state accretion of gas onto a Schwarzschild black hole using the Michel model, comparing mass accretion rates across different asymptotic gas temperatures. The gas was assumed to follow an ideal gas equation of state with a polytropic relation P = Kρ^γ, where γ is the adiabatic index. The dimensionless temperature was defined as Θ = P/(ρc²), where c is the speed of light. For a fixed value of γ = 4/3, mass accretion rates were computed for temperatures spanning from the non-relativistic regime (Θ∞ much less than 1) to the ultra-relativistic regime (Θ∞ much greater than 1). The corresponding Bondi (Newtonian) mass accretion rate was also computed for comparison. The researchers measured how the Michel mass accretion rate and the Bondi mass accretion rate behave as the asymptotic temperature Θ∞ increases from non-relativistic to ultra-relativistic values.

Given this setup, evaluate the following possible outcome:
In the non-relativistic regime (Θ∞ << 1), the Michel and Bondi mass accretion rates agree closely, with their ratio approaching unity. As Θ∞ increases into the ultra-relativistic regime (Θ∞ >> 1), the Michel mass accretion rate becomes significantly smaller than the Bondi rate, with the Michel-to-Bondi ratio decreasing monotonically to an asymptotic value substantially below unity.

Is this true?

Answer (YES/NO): NO